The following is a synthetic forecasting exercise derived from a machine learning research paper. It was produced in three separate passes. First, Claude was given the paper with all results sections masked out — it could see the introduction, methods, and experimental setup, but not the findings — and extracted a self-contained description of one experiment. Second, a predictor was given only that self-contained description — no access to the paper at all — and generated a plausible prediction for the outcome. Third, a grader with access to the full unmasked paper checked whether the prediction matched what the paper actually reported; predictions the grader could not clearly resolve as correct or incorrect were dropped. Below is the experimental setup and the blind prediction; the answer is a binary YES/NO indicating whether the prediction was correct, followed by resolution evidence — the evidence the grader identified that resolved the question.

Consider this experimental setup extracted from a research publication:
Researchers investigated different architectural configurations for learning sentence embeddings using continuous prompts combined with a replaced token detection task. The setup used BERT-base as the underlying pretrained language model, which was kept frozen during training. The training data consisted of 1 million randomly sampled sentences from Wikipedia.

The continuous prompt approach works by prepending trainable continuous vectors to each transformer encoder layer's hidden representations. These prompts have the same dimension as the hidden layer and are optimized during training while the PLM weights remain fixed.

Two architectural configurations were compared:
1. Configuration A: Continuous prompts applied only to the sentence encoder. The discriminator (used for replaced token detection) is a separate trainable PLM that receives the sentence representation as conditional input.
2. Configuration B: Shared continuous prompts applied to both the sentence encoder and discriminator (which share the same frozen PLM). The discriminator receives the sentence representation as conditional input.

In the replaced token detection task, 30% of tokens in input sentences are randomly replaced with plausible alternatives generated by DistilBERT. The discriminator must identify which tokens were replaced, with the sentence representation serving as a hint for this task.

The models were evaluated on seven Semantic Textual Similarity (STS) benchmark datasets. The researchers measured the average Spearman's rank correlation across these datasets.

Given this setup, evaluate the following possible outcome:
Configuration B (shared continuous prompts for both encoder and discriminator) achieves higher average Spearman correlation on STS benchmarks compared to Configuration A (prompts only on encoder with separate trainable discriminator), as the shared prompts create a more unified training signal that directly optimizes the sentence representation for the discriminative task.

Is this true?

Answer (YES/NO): YES